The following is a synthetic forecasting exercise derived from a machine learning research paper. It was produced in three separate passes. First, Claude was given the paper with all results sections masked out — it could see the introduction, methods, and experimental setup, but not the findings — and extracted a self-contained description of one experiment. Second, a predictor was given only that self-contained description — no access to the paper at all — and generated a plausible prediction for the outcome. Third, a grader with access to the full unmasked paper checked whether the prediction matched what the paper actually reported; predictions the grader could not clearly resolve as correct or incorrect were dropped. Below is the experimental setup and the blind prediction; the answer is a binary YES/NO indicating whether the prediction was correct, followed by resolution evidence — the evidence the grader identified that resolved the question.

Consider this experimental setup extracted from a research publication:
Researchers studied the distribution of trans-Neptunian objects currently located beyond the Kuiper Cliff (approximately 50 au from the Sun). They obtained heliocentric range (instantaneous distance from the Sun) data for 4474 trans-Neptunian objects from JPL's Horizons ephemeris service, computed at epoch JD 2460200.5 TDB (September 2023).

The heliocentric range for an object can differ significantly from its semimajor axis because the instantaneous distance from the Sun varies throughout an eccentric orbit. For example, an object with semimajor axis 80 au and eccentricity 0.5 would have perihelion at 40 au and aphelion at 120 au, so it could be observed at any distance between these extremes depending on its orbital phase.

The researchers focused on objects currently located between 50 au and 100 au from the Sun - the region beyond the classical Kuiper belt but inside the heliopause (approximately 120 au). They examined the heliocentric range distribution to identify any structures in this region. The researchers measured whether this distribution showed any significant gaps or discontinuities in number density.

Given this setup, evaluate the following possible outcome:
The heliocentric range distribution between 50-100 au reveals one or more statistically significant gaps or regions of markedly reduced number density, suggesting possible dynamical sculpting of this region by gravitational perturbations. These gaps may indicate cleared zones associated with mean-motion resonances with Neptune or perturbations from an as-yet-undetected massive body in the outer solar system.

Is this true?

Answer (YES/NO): YES